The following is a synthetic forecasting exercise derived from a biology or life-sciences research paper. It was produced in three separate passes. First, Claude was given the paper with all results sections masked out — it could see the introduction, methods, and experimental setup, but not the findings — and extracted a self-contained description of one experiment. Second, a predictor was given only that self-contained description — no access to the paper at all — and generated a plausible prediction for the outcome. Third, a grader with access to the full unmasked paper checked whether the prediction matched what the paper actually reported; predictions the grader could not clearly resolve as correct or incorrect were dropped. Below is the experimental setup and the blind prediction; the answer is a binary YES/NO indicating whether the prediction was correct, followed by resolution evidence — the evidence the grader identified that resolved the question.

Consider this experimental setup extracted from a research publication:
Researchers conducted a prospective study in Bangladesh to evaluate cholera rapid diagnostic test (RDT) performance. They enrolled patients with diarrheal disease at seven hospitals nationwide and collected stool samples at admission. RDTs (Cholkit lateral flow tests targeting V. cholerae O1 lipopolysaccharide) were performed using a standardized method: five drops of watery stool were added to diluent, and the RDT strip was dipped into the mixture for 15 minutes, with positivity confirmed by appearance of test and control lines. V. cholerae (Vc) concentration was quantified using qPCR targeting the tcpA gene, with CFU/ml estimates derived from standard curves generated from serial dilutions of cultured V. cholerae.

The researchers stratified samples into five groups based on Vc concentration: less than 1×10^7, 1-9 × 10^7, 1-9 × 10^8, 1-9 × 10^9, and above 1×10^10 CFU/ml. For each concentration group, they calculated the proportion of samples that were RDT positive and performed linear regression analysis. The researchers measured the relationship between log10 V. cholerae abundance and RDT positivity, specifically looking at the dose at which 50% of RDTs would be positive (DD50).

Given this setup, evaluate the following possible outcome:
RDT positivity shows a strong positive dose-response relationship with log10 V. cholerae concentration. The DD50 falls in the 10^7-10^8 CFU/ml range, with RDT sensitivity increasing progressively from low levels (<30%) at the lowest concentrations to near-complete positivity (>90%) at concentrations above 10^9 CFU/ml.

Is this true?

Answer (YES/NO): NO